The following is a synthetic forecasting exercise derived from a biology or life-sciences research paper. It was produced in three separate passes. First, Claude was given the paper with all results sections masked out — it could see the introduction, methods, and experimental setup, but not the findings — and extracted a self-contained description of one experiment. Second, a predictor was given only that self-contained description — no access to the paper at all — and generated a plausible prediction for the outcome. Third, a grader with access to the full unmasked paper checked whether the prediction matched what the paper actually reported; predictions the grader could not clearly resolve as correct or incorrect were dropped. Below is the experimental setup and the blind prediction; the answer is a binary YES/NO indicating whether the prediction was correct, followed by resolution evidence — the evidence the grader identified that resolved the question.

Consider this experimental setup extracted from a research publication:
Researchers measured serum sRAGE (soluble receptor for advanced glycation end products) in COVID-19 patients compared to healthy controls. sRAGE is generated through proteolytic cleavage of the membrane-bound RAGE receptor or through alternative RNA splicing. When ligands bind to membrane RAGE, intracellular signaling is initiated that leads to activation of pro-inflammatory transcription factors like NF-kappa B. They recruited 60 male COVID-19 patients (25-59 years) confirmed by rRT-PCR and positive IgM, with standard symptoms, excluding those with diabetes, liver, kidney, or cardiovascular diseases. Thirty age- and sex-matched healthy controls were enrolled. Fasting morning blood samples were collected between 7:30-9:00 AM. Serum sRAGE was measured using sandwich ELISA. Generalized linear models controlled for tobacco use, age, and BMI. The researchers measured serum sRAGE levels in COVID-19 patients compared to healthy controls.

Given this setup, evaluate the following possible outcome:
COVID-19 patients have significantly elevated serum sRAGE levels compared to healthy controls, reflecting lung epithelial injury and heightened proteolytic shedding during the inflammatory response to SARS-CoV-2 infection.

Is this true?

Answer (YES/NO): YES